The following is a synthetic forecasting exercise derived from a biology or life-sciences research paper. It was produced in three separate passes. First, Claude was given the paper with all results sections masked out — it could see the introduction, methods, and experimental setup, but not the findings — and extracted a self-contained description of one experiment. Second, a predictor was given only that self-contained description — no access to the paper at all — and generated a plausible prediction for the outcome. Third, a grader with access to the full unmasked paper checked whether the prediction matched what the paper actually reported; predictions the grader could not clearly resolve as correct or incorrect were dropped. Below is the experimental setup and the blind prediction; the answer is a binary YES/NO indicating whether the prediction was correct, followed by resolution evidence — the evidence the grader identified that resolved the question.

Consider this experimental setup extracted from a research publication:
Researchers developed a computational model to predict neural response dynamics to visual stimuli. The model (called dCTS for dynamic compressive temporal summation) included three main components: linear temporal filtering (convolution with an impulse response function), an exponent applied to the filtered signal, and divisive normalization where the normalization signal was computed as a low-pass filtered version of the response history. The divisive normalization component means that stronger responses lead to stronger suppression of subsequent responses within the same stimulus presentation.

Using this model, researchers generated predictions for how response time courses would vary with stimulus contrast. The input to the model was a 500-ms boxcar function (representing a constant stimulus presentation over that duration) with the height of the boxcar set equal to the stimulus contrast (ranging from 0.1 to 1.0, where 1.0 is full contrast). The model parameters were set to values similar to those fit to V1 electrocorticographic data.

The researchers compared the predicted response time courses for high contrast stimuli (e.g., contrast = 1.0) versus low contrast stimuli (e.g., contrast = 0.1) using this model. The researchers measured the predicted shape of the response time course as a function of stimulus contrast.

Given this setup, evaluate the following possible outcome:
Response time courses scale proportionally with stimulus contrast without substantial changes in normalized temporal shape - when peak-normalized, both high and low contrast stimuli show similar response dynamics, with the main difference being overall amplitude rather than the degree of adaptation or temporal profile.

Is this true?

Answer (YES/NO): NO